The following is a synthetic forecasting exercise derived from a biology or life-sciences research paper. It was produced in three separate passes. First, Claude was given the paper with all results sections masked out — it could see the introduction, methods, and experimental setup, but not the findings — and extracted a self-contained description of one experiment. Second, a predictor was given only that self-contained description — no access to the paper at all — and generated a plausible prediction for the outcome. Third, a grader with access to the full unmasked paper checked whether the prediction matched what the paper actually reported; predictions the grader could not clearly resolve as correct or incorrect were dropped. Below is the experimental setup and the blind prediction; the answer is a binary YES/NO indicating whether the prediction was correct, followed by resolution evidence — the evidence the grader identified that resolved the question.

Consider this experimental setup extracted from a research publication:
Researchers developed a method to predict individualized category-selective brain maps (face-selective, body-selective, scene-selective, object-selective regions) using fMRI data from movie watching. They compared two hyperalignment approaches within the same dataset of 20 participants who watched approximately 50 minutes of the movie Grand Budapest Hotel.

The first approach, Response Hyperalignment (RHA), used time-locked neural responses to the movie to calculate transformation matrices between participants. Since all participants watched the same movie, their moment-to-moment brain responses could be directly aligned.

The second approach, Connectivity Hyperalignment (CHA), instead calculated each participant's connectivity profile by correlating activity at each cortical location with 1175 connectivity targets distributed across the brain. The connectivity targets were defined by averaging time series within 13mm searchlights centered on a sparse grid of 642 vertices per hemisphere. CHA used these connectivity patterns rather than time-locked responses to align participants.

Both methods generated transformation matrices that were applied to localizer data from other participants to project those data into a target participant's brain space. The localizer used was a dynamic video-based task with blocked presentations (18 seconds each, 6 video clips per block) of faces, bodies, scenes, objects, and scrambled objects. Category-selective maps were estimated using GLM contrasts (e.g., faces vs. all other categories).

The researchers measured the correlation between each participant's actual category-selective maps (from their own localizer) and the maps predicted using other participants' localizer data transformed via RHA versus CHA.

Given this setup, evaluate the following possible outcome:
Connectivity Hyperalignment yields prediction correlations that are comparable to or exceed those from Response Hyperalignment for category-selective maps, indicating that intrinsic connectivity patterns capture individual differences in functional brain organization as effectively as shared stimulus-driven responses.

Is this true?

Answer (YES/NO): YES